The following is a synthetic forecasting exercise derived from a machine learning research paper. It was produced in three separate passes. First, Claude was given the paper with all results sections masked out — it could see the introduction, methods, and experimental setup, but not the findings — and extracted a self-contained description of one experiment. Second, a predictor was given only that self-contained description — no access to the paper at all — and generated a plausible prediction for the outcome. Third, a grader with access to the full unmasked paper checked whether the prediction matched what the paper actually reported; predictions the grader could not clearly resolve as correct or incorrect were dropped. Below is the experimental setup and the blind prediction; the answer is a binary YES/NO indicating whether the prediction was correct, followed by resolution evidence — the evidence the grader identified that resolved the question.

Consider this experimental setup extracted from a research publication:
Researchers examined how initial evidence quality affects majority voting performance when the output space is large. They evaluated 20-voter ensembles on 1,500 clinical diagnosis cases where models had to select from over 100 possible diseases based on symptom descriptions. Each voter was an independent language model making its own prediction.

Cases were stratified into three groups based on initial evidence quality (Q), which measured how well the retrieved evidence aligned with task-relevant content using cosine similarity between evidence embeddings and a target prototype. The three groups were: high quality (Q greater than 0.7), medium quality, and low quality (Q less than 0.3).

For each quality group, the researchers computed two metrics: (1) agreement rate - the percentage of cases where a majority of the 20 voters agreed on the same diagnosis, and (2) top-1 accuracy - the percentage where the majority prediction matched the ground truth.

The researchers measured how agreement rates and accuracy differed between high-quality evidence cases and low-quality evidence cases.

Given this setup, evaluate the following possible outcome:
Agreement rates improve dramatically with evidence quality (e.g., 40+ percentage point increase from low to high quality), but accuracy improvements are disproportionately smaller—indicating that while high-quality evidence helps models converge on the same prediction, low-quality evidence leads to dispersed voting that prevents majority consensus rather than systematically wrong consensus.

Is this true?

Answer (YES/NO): YES